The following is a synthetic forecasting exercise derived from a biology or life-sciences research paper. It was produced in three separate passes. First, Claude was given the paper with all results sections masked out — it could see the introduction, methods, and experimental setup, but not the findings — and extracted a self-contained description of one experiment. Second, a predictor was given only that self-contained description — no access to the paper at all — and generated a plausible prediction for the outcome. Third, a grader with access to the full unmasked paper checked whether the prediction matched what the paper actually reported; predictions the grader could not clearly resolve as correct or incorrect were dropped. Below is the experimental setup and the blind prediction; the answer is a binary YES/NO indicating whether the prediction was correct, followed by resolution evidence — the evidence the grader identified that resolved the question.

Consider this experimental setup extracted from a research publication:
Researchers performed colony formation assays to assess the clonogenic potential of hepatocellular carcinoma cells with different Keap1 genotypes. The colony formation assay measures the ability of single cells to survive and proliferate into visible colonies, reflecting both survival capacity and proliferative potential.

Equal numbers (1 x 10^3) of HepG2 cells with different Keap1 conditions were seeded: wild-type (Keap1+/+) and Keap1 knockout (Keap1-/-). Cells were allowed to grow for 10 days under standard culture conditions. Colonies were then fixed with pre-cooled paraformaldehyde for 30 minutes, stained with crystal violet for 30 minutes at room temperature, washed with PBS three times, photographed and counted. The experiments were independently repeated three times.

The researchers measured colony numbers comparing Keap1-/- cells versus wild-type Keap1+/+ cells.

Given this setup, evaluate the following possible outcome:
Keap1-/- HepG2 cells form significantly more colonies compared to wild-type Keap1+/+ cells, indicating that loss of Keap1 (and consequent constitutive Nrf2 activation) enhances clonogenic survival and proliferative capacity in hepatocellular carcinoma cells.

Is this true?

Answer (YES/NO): NO